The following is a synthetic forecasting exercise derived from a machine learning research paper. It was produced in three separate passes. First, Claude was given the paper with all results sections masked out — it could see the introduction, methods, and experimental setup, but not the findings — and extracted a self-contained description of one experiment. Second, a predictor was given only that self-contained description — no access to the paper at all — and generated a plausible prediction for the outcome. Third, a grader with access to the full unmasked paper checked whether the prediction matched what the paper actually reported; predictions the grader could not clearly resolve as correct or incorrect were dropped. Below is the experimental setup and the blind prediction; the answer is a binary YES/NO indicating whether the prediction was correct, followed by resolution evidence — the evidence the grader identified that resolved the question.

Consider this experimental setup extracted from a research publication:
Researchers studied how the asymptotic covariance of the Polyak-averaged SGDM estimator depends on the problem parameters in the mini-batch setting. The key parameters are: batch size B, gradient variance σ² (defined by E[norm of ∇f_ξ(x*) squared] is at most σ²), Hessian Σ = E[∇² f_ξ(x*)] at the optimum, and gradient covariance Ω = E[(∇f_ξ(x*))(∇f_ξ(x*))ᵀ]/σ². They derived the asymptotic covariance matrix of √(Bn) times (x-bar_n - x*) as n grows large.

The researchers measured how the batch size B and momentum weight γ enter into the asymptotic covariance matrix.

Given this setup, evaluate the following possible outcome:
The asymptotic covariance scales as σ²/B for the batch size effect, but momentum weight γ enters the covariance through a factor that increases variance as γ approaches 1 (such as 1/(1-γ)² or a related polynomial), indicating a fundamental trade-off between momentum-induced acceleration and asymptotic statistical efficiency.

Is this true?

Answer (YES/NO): NO